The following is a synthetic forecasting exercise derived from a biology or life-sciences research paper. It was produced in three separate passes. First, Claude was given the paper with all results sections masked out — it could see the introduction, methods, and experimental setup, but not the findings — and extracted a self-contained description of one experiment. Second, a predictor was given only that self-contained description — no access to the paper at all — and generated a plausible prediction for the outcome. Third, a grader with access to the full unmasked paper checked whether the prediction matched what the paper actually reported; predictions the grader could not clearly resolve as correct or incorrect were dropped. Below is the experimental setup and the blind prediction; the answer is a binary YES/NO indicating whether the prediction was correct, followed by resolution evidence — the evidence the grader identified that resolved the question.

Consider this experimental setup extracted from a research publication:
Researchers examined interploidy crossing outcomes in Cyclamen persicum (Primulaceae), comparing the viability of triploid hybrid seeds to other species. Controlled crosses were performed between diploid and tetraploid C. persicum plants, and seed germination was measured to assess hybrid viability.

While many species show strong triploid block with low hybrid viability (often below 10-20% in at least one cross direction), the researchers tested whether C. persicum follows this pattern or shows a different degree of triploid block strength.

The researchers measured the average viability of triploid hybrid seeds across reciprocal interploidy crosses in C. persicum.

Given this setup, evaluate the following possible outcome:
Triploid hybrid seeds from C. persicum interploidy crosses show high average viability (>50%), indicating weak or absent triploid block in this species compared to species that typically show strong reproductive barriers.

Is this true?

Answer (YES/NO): YES